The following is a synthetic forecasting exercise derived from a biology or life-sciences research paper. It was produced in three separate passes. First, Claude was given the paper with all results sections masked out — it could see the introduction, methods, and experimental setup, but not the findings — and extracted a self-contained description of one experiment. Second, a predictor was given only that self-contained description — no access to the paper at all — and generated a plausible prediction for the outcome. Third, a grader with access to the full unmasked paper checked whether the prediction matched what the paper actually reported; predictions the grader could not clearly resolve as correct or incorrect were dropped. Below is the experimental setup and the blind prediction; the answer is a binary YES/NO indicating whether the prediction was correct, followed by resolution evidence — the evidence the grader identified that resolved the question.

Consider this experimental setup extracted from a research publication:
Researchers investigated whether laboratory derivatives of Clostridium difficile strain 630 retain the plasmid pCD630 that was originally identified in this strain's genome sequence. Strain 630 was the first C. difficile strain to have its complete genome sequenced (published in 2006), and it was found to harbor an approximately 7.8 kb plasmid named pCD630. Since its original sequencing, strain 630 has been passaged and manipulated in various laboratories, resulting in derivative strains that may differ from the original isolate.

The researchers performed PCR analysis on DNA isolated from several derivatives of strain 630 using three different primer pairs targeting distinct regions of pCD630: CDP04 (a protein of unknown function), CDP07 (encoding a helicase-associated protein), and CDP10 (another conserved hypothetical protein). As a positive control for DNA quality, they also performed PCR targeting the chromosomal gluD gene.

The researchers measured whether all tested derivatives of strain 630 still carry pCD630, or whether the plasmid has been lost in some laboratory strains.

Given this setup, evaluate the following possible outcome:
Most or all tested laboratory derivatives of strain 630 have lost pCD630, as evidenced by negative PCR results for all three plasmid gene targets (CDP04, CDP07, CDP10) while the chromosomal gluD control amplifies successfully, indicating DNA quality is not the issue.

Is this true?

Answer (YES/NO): NO